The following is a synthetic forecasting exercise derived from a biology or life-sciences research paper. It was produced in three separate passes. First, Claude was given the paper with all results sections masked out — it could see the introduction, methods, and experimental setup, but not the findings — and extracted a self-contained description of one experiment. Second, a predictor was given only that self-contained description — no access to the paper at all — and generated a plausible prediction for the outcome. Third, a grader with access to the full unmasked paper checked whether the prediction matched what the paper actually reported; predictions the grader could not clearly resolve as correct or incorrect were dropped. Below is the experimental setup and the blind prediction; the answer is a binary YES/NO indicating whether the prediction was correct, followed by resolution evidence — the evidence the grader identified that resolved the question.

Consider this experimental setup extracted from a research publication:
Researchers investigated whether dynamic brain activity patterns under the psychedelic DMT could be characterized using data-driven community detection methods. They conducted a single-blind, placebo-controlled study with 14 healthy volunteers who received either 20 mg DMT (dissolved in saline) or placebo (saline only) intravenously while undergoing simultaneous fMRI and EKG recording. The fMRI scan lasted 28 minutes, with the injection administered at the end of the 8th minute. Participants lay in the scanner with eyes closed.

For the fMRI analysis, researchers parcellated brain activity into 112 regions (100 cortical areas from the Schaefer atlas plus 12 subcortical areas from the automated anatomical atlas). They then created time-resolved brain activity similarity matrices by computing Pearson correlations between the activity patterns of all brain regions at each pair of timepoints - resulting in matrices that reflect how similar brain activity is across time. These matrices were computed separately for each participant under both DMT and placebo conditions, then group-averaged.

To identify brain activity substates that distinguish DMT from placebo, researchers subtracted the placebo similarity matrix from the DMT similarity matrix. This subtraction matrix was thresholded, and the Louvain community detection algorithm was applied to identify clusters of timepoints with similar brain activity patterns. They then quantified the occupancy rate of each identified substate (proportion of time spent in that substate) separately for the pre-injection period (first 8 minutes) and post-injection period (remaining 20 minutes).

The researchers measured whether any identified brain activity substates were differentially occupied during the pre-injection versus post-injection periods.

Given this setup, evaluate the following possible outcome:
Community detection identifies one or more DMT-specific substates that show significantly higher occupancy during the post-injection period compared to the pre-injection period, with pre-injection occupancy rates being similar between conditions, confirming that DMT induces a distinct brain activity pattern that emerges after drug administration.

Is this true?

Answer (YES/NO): NO